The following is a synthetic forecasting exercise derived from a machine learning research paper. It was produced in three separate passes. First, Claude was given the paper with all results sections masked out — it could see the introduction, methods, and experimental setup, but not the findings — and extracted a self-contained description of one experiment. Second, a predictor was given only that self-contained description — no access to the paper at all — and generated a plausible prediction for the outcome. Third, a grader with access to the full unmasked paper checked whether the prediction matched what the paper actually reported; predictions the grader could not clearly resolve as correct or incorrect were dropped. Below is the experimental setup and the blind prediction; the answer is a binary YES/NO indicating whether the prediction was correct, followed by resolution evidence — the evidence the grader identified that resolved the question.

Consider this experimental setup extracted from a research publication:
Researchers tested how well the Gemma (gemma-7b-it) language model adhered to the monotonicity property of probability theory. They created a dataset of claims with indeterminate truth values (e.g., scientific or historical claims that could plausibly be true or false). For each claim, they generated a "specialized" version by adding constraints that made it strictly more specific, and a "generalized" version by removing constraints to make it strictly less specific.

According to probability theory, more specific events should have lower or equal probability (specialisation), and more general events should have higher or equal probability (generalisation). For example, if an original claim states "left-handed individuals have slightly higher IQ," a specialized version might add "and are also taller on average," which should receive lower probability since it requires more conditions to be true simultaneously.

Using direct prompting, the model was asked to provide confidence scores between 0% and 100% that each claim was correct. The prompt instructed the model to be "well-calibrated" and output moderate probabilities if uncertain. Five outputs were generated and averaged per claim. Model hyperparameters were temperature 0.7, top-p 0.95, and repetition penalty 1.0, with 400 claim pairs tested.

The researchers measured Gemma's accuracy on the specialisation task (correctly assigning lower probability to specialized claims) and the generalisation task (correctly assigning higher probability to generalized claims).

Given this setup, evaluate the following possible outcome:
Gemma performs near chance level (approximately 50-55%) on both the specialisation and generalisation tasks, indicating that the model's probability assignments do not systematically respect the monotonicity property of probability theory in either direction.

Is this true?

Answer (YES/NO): NO